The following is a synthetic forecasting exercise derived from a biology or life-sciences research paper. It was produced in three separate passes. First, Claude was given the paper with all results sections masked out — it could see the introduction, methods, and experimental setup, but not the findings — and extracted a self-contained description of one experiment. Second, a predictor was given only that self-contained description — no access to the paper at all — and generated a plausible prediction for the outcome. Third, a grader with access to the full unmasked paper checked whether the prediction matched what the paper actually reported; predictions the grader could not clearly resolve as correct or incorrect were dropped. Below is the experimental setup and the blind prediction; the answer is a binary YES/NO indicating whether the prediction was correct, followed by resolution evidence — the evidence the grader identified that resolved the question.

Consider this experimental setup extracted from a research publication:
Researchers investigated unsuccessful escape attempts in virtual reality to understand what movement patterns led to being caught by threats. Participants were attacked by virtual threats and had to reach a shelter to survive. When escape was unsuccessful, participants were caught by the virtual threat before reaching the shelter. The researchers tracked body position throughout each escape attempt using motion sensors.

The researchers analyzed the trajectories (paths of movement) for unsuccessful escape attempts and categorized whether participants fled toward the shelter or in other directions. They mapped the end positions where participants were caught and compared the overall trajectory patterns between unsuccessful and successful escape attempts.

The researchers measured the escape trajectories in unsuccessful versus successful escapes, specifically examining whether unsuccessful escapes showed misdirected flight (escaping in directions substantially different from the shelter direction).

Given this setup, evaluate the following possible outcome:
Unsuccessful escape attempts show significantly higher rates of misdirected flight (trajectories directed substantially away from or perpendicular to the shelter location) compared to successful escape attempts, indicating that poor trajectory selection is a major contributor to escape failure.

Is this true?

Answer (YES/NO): NO